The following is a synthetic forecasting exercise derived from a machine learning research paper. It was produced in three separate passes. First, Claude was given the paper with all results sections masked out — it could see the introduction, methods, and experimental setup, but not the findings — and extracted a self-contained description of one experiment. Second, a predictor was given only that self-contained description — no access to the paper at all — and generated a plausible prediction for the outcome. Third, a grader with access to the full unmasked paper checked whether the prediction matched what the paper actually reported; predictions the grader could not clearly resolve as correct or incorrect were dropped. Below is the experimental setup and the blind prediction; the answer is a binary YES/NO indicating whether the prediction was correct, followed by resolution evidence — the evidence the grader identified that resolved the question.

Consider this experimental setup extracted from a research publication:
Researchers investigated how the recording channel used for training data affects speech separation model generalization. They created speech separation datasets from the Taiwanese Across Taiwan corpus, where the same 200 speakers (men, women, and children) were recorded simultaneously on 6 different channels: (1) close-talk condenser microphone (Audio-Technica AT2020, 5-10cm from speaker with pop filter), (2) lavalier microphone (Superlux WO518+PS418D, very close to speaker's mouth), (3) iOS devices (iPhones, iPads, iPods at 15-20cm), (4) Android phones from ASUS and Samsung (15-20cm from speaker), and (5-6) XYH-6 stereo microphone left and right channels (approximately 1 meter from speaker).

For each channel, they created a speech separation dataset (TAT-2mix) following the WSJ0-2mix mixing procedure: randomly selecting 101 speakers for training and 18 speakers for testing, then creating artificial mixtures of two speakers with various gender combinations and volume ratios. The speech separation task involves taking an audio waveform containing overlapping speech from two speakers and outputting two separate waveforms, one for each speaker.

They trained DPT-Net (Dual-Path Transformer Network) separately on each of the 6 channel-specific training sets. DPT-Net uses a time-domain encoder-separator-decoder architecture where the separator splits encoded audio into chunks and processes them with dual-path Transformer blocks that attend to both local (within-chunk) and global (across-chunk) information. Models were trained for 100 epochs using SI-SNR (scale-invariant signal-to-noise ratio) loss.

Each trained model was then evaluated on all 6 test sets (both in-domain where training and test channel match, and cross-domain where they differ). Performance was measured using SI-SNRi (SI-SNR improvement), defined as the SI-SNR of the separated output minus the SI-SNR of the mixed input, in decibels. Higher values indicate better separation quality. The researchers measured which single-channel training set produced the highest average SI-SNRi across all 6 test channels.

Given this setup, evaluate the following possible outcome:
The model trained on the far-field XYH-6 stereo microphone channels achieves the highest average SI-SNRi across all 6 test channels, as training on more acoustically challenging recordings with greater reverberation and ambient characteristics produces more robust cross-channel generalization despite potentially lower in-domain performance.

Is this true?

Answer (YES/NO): NO